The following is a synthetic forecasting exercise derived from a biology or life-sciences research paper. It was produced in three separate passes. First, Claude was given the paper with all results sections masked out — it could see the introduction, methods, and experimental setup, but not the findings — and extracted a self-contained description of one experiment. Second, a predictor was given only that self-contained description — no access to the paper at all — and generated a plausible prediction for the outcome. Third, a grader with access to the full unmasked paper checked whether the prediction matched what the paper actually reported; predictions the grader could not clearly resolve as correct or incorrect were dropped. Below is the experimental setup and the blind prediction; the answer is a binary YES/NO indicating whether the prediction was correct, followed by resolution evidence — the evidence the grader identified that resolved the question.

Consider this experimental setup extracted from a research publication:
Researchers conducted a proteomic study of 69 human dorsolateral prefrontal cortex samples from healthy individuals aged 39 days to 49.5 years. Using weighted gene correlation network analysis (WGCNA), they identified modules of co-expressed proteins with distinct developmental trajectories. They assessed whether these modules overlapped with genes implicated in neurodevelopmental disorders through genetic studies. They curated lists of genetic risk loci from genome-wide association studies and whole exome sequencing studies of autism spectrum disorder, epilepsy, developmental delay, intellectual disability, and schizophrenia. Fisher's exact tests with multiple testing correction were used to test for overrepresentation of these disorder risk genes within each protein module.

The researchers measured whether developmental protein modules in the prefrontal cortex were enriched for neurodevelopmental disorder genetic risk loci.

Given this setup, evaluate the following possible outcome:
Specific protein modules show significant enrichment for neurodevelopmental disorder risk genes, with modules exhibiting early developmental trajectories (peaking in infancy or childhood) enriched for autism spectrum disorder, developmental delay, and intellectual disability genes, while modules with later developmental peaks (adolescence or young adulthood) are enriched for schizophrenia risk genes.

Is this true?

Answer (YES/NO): NO